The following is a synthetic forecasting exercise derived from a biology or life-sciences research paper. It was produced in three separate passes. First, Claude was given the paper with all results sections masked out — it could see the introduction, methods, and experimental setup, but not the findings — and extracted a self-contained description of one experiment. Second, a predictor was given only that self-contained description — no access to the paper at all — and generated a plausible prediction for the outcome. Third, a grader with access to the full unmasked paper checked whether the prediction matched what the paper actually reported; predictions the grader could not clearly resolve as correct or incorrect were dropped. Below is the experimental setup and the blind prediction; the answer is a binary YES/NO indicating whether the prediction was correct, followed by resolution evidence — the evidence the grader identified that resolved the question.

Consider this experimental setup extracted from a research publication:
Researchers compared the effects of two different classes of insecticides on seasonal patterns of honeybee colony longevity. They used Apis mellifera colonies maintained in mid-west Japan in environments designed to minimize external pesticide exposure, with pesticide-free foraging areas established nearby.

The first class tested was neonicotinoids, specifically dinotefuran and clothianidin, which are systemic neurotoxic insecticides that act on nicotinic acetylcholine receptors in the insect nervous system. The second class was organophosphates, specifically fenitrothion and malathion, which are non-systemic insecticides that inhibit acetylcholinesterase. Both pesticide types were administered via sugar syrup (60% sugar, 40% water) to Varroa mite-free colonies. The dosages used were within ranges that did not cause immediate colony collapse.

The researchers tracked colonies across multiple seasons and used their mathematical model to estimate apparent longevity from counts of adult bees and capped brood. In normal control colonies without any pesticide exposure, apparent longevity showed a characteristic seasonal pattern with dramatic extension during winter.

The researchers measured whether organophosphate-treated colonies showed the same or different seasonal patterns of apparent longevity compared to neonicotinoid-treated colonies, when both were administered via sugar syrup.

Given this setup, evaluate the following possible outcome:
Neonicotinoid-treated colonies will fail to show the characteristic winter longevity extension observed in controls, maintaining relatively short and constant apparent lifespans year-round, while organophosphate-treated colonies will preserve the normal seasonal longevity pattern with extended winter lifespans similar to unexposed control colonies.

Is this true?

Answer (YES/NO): NO